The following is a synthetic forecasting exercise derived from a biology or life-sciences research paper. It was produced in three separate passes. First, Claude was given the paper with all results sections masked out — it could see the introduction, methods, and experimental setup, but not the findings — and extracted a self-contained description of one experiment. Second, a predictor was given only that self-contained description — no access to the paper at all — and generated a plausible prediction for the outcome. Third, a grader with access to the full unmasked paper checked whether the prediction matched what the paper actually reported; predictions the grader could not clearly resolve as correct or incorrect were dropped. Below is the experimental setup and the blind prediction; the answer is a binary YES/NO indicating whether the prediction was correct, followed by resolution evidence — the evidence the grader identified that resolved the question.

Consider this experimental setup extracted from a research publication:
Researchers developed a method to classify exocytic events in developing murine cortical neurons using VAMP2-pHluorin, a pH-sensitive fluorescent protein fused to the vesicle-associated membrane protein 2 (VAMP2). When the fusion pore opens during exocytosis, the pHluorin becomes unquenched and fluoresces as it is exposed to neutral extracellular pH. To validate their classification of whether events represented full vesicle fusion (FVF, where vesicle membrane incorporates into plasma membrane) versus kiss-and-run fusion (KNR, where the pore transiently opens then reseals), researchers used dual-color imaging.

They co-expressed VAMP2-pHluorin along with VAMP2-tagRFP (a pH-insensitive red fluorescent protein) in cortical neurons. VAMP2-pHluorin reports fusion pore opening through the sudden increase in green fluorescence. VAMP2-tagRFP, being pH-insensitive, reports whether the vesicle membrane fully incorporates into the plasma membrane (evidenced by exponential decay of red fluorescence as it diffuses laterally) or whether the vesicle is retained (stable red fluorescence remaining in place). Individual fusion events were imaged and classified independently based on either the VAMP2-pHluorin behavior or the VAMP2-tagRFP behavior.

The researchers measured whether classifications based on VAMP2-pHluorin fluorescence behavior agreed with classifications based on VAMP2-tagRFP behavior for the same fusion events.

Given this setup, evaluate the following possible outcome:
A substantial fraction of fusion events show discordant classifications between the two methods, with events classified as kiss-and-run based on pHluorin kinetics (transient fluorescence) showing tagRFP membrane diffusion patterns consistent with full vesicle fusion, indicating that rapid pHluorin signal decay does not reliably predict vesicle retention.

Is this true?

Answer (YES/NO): NO